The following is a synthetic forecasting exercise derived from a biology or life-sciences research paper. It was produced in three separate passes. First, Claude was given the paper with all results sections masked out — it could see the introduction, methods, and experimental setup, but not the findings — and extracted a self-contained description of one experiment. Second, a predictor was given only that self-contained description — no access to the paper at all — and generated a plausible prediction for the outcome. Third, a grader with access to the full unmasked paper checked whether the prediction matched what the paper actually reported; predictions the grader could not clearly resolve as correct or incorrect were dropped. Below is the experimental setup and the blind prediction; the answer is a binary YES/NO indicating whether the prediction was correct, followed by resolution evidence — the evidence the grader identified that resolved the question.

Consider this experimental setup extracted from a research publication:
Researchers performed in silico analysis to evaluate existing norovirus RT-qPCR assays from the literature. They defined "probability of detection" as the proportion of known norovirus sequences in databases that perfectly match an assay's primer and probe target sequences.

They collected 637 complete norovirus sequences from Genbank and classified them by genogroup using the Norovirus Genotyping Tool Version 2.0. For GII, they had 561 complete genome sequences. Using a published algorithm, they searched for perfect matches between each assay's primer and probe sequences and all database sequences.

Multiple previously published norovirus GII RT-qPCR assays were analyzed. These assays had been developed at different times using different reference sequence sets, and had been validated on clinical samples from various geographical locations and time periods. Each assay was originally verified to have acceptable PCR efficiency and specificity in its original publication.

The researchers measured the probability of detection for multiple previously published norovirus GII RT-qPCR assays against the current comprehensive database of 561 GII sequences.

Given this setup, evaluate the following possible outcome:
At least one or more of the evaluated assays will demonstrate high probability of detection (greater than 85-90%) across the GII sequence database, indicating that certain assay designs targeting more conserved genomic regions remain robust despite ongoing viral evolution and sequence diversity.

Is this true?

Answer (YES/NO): NO